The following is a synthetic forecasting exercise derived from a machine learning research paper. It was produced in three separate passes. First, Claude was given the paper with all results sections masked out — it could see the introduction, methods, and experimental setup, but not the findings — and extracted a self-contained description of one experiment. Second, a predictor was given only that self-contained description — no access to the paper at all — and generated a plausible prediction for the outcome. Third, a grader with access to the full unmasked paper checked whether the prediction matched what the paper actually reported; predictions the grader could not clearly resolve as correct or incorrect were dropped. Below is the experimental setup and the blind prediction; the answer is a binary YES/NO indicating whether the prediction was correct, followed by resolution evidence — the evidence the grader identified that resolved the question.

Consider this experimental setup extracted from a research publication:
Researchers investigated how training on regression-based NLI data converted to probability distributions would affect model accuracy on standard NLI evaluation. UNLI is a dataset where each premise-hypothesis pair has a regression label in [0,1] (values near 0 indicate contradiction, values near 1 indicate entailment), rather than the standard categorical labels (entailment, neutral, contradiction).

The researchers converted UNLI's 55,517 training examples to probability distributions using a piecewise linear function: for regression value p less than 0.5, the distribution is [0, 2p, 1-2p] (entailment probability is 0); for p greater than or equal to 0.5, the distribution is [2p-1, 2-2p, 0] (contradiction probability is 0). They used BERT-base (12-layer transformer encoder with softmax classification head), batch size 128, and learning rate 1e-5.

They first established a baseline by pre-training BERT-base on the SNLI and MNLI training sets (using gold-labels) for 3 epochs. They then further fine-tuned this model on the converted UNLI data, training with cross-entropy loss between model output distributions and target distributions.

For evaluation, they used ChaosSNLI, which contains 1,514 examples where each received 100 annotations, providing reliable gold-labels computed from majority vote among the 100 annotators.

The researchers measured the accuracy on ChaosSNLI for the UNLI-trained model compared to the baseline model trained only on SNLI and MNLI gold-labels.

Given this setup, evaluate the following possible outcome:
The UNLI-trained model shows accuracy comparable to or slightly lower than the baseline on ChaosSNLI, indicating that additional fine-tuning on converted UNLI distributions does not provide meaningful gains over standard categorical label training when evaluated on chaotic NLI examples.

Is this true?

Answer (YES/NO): NO